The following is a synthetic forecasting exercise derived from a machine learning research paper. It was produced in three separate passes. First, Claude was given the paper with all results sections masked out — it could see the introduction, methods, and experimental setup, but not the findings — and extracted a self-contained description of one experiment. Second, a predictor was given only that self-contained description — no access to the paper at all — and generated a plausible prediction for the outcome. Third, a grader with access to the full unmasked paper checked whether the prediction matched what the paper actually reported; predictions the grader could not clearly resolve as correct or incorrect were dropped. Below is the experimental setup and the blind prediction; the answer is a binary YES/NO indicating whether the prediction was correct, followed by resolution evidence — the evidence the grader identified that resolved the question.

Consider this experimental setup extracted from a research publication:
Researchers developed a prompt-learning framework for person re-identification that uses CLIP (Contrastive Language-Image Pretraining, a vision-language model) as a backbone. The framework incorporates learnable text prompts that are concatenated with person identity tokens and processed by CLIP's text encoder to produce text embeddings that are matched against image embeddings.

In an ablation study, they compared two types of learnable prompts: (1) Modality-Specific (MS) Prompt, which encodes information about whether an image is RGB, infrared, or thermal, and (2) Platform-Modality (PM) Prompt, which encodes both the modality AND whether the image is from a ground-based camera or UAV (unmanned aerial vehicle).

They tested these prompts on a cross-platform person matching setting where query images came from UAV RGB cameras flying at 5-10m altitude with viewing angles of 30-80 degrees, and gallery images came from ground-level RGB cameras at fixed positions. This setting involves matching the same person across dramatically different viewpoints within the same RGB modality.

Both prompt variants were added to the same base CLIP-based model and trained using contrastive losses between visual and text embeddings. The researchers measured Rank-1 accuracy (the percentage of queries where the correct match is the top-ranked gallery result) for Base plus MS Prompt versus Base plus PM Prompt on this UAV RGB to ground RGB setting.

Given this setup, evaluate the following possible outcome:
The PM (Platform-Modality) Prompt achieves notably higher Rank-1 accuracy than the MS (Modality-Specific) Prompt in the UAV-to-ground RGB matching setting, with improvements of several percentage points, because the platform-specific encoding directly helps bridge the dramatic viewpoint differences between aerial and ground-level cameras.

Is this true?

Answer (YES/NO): YES